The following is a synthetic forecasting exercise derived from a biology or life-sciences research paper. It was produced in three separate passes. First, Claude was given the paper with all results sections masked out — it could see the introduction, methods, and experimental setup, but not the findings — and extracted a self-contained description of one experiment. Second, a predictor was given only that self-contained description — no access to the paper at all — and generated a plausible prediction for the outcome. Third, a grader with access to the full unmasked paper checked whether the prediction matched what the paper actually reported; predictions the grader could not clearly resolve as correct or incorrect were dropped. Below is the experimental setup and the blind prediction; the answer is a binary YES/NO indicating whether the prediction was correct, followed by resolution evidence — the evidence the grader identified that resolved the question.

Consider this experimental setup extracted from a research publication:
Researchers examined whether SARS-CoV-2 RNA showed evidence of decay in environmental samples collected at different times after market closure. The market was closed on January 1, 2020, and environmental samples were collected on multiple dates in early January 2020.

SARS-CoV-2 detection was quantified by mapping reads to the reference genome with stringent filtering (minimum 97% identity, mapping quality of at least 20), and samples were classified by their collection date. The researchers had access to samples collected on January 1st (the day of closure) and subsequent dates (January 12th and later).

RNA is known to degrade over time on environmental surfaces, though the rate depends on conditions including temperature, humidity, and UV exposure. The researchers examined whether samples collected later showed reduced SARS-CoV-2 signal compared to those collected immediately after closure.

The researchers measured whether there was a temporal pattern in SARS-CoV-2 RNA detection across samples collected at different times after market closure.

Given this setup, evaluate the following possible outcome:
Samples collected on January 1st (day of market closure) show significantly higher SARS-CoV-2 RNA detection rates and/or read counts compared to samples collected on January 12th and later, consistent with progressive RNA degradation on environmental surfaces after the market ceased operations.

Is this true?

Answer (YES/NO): YES